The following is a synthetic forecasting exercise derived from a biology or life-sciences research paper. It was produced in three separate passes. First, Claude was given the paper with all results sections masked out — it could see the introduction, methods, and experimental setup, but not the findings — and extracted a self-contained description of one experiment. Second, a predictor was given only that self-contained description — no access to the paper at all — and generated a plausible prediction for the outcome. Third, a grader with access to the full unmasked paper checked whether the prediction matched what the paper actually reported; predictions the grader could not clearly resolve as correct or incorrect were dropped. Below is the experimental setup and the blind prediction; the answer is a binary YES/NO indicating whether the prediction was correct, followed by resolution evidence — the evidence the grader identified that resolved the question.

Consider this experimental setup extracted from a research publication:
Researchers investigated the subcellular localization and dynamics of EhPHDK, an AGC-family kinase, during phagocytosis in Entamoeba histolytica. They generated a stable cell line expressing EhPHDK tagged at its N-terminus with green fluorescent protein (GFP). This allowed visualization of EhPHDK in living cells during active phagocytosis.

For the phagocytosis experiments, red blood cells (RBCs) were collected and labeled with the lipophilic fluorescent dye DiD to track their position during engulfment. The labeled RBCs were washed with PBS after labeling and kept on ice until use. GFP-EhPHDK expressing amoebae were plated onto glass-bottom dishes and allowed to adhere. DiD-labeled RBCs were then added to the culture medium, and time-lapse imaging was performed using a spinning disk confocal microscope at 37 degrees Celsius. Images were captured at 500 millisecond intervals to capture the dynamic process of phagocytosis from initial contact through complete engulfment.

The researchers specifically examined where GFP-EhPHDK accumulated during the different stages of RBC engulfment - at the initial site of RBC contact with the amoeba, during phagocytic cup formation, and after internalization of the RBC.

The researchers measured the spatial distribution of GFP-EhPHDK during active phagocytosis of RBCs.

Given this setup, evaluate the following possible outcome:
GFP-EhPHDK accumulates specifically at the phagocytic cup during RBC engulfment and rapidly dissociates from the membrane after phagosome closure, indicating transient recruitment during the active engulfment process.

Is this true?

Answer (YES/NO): YES